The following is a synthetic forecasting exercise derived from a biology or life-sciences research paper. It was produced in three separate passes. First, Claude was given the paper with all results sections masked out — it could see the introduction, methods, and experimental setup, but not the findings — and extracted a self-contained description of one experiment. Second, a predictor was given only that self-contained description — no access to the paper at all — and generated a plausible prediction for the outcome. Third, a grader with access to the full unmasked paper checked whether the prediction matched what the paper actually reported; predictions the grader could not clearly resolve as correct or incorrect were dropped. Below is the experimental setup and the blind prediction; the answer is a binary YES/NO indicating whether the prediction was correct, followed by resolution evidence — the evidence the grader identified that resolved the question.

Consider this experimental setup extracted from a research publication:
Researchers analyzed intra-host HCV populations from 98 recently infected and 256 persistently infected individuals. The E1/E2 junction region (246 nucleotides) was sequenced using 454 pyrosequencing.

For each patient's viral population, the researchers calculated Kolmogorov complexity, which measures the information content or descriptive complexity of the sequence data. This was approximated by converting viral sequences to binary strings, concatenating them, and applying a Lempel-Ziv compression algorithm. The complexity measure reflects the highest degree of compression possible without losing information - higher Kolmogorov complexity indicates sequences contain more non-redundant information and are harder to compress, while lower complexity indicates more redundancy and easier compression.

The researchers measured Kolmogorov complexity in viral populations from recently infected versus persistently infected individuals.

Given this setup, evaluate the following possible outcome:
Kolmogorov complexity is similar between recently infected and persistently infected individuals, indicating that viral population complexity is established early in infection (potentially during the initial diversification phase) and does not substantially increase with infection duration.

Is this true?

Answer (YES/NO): NO